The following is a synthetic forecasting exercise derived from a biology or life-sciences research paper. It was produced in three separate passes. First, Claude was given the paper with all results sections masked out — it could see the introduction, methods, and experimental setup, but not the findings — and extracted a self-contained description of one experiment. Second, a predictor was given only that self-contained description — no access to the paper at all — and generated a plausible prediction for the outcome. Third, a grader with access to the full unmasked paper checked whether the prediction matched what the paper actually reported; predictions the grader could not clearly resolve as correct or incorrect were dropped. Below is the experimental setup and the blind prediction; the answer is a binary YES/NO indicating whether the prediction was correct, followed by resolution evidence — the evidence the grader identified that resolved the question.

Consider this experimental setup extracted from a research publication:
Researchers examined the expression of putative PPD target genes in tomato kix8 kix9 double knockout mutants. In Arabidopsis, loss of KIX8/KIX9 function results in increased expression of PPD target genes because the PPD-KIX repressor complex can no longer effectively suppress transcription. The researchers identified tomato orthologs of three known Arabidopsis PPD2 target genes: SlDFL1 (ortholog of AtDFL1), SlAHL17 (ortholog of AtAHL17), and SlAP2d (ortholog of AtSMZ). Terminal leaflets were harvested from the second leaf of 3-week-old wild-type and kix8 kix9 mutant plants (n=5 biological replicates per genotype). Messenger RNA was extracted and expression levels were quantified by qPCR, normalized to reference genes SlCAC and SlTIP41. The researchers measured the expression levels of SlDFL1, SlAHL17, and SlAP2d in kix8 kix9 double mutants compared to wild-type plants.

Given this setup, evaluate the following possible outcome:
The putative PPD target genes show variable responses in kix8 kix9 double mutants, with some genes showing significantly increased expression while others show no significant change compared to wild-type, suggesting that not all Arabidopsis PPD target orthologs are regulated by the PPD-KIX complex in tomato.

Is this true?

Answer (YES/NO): NO